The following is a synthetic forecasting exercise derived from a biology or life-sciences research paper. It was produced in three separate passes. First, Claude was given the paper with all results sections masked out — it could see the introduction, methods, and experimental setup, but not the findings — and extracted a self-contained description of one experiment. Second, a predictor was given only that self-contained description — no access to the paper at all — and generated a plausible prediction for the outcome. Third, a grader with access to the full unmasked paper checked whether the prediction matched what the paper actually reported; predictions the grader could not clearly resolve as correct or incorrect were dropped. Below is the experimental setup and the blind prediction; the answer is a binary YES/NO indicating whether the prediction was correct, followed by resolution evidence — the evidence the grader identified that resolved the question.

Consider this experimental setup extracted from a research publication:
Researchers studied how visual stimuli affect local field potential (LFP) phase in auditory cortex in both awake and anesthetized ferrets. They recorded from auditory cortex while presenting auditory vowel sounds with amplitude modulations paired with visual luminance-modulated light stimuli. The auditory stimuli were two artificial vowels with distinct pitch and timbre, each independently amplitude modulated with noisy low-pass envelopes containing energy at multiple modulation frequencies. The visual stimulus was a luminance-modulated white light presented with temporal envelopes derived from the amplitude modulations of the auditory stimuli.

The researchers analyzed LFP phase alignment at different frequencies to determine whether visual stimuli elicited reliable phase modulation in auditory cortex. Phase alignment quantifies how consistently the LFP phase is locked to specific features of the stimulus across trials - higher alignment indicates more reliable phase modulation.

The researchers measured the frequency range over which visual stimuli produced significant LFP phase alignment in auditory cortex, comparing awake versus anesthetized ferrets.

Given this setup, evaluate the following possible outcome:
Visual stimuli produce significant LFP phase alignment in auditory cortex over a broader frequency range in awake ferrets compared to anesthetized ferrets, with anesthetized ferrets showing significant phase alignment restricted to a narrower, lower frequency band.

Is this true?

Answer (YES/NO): NO